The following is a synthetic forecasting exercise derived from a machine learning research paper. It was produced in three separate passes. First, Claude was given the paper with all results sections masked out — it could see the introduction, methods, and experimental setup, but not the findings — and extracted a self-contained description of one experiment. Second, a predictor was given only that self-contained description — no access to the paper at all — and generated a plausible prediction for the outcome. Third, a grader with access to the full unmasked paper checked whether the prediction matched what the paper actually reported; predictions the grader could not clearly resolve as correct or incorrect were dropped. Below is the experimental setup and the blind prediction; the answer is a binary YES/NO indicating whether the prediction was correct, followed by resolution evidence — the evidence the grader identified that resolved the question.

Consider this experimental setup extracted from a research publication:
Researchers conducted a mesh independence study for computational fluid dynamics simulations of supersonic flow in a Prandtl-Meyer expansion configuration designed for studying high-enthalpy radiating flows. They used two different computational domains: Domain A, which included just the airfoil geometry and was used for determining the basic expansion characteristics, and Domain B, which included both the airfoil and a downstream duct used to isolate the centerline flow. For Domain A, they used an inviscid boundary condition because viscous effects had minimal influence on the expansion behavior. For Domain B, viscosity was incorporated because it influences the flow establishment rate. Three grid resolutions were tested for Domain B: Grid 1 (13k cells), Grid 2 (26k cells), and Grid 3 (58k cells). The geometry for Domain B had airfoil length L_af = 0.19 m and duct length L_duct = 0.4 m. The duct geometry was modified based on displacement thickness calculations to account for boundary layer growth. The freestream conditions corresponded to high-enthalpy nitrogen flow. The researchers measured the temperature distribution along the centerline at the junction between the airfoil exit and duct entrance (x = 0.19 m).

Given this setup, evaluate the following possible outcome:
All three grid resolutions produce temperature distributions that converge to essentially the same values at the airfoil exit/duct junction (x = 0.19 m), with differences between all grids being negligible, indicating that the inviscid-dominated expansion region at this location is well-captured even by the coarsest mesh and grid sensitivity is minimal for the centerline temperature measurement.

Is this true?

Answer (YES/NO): NO